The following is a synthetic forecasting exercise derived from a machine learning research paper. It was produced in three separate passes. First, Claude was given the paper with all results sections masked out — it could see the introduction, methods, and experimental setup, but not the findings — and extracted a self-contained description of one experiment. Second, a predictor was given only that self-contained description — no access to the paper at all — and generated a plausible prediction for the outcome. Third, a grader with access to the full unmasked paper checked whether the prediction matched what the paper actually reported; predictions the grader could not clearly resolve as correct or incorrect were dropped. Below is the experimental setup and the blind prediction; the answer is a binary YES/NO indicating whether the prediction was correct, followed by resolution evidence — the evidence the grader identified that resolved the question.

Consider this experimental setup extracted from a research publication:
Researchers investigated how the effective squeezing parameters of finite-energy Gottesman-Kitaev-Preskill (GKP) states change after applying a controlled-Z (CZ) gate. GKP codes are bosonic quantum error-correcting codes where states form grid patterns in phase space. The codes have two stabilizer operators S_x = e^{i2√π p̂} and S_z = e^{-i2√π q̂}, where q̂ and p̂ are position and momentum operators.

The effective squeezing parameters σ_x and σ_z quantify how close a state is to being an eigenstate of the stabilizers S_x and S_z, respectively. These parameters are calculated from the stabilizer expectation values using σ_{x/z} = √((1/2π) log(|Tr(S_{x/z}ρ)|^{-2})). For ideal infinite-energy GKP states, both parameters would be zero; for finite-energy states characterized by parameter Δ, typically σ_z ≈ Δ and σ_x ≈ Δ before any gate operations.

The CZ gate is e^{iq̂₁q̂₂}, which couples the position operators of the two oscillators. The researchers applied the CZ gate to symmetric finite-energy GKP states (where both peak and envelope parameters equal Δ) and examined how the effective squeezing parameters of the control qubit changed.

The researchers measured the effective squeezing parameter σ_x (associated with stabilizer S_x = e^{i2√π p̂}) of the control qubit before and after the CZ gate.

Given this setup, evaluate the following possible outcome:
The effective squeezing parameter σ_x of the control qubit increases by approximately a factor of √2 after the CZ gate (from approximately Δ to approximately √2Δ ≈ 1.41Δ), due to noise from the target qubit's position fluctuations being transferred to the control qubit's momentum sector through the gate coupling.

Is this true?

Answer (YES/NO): YES